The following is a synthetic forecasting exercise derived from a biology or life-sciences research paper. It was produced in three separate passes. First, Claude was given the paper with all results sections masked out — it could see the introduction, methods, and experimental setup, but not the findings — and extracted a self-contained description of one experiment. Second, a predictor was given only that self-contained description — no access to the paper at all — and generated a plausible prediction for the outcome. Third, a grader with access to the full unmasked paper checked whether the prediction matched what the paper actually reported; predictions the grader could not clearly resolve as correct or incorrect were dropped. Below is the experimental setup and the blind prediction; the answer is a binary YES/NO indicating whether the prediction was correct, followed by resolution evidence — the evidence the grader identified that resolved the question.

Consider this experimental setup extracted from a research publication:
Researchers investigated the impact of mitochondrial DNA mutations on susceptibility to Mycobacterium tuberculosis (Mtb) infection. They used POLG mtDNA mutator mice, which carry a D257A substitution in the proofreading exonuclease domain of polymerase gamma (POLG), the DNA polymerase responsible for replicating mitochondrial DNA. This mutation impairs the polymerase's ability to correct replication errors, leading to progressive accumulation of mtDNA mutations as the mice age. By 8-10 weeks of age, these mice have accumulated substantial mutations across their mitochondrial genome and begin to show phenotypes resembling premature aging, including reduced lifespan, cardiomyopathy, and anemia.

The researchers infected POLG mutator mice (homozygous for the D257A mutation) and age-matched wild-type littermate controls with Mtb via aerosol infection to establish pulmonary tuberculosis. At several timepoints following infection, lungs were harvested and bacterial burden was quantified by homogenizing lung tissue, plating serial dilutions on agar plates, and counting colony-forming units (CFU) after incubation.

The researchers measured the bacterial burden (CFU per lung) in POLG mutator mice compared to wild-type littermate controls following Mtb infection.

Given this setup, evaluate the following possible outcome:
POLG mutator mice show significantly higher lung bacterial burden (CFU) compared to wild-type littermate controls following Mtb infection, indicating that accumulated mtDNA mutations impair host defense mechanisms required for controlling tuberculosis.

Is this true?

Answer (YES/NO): YES